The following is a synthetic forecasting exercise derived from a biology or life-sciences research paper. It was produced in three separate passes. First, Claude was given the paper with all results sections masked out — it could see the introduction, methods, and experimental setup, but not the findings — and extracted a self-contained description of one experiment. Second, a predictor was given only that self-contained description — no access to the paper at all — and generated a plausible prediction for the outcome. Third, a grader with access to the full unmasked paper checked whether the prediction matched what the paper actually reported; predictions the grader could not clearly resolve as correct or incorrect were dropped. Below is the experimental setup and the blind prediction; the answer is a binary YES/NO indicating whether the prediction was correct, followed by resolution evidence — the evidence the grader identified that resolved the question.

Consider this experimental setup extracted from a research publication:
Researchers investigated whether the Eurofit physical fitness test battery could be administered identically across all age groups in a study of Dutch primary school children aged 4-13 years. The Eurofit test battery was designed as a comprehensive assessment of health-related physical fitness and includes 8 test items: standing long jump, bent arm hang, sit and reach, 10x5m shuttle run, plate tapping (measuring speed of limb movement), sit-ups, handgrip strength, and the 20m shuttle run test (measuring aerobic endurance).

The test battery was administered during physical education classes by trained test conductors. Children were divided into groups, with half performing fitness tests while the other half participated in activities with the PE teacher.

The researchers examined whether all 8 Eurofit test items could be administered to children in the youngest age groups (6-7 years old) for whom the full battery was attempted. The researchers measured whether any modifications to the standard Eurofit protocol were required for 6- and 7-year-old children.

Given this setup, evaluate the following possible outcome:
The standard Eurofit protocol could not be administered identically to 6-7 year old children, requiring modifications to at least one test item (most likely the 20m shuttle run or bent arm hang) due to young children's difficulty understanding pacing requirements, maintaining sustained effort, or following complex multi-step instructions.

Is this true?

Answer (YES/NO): YES